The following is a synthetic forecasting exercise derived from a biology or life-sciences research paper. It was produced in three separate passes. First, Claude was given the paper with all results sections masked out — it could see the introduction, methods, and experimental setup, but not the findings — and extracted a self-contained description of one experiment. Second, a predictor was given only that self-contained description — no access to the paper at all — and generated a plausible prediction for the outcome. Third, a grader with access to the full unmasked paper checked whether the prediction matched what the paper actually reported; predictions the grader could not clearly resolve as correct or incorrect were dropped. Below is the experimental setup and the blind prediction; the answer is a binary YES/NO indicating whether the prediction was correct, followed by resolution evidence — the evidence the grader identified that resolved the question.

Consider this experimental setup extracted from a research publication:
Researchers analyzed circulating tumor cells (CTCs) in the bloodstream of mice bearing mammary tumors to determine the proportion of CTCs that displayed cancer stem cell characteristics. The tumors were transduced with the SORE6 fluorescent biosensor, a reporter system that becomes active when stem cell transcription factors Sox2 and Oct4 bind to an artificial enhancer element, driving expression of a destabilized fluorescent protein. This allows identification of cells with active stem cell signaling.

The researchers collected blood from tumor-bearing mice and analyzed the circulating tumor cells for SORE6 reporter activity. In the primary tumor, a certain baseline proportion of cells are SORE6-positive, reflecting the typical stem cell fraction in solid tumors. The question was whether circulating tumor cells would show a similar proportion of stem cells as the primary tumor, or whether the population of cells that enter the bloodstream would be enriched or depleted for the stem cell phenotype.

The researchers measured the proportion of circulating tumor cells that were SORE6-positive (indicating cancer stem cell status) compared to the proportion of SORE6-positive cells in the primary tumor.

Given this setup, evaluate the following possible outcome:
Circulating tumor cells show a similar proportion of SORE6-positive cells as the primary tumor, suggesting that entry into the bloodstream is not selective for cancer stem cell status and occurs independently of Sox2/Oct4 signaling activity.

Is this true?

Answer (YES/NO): NO